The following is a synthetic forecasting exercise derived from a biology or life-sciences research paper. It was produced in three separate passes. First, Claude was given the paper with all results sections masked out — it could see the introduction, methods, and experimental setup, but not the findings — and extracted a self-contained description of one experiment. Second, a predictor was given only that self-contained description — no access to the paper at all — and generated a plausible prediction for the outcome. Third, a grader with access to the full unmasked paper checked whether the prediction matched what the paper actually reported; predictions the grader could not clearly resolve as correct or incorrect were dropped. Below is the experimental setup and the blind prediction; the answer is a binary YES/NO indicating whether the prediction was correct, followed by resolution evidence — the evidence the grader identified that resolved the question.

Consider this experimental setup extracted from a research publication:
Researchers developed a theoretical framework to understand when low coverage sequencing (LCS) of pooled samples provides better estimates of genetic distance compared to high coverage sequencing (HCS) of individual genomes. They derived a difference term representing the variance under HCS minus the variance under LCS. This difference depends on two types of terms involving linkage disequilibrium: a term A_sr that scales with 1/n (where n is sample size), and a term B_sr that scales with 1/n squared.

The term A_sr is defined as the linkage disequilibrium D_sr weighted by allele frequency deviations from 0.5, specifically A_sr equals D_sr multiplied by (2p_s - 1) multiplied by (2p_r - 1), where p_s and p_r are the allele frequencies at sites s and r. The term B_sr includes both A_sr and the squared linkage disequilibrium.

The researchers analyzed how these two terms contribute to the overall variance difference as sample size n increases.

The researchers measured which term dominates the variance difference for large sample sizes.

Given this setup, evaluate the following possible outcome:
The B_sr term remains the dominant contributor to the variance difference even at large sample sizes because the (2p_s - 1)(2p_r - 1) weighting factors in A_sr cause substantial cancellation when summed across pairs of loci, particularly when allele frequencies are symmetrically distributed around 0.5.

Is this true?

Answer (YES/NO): NO